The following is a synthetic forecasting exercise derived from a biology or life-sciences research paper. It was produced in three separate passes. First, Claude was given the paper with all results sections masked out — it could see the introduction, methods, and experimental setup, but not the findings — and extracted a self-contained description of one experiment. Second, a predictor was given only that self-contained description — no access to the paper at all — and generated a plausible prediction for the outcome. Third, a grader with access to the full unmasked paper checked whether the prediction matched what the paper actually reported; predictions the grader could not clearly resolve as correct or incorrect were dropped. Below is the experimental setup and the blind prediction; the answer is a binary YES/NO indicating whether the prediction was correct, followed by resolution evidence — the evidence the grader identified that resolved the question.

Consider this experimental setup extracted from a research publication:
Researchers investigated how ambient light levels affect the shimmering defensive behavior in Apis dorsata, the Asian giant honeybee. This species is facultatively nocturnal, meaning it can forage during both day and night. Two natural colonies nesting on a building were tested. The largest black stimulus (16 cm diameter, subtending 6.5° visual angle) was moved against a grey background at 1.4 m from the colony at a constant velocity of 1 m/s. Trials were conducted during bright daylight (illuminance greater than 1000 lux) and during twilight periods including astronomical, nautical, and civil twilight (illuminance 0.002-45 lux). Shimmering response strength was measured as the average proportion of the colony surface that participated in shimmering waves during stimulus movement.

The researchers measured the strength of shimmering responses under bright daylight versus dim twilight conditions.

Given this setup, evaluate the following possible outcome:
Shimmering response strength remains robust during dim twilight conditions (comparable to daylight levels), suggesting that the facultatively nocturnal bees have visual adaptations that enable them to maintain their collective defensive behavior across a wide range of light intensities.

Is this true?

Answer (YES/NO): NO